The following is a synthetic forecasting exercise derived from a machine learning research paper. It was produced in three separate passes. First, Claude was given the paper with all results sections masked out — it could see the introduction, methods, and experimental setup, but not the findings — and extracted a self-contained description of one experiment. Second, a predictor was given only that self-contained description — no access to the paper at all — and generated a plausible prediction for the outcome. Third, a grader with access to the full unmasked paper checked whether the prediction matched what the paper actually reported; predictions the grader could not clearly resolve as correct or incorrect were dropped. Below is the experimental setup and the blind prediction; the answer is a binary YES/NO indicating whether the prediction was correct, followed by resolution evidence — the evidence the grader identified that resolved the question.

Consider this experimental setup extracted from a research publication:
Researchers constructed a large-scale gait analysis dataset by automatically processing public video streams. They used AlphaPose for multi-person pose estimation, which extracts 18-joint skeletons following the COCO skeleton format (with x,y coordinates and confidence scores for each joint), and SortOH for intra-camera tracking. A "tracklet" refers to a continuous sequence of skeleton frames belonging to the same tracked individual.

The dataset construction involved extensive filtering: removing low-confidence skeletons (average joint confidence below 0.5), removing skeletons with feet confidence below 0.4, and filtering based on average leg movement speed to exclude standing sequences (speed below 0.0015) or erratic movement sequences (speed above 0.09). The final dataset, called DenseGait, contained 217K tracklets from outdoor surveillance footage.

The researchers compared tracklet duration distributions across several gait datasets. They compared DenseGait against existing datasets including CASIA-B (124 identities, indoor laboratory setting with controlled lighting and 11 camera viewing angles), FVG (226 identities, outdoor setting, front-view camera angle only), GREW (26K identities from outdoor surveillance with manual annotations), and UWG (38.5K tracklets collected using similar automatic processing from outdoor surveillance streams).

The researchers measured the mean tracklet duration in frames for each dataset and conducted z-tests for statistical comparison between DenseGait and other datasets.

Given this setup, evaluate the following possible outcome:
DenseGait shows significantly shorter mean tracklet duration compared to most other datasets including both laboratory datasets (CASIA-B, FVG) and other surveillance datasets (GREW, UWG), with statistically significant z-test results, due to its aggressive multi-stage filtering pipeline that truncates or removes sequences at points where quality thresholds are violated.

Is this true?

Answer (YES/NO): NO